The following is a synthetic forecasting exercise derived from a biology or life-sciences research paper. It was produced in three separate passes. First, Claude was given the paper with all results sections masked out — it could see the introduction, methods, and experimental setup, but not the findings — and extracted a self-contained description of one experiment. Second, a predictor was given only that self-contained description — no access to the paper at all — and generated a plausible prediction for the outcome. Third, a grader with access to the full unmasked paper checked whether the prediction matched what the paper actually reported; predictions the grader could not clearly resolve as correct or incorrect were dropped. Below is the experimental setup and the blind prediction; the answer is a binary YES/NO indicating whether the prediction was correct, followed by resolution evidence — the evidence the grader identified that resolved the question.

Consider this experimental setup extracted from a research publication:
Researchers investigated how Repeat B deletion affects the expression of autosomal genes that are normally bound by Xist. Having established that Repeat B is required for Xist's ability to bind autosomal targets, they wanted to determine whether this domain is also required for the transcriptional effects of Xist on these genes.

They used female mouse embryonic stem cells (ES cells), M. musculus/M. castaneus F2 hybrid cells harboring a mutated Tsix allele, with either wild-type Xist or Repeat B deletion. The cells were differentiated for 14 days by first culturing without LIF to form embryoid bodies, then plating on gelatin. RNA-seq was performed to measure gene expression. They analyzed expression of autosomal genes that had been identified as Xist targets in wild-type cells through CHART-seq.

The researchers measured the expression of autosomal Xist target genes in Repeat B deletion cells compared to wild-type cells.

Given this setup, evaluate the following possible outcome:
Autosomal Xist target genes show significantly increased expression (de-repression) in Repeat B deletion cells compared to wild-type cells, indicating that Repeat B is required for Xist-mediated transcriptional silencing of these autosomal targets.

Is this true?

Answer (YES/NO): YES